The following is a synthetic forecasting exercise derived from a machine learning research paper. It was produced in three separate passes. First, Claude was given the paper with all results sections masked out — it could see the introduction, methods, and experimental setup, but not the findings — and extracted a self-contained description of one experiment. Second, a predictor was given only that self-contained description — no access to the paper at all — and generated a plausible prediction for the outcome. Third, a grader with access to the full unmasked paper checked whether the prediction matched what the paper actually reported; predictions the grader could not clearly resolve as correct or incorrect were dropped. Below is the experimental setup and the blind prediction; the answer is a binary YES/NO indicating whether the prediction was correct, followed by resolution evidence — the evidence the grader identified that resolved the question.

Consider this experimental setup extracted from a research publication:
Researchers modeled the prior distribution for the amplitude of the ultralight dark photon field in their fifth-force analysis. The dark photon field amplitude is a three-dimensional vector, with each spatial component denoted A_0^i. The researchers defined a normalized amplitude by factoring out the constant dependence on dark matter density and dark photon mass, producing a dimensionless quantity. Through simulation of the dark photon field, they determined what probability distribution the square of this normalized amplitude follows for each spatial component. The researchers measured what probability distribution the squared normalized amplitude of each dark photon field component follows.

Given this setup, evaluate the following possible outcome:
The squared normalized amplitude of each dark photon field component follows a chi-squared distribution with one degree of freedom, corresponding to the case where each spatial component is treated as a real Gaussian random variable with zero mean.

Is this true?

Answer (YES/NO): NO